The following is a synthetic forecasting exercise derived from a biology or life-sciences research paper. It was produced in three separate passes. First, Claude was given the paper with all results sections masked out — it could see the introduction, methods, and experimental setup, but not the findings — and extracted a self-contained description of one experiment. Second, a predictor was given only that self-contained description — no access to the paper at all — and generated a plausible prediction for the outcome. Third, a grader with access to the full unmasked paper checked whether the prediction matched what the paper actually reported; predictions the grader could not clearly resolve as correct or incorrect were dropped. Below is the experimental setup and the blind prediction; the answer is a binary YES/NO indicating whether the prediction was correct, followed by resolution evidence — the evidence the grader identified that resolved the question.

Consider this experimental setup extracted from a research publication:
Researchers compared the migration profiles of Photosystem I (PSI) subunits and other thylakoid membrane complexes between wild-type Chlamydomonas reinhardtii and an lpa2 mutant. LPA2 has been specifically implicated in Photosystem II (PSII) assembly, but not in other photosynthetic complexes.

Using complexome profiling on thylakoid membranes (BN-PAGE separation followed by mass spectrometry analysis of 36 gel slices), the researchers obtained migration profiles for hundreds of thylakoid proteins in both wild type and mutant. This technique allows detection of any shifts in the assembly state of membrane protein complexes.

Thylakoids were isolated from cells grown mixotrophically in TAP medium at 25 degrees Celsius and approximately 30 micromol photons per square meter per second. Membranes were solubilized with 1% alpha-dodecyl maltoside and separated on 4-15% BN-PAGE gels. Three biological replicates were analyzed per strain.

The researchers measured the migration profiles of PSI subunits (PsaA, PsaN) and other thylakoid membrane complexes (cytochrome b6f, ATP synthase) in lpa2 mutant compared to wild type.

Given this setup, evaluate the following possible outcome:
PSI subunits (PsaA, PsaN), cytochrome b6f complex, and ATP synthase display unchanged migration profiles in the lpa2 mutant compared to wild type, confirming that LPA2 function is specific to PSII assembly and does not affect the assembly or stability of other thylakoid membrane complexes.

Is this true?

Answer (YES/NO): NO